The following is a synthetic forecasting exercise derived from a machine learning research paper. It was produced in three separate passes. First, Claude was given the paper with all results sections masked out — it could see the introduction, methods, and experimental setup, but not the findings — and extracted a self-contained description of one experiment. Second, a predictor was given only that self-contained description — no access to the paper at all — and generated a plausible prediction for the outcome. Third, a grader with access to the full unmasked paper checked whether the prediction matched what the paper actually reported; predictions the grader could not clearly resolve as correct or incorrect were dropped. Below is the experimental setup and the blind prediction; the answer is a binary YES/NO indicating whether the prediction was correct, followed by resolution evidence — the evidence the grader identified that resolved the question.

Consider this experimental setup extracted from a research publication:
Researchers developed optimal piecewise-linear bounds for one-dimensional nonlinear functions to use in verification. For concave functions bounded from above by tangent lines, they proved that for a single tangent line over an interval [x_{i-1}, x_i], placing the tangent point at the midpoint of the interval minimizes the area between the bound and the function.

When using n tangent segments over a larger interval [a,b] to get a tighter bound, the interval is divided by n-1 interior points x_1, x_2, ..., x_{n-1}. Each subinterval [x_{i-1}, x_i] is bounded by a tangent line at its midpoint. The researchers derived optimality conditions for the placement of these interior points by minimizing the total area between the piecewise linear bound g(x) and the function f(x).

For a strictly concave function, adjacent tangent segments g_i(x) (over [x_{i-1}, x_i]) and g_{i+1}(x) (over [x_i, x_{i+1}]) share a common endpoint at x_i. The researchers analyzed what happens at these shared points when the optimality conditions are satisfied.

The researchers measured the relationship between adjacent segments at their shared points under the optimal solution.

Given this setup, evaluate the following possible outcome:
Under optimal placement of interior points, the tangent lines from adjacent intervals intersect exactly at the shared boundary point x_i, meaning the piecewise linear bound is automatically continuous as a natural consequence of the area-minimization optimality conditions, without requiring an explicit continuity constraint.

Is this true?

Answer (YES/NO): YES